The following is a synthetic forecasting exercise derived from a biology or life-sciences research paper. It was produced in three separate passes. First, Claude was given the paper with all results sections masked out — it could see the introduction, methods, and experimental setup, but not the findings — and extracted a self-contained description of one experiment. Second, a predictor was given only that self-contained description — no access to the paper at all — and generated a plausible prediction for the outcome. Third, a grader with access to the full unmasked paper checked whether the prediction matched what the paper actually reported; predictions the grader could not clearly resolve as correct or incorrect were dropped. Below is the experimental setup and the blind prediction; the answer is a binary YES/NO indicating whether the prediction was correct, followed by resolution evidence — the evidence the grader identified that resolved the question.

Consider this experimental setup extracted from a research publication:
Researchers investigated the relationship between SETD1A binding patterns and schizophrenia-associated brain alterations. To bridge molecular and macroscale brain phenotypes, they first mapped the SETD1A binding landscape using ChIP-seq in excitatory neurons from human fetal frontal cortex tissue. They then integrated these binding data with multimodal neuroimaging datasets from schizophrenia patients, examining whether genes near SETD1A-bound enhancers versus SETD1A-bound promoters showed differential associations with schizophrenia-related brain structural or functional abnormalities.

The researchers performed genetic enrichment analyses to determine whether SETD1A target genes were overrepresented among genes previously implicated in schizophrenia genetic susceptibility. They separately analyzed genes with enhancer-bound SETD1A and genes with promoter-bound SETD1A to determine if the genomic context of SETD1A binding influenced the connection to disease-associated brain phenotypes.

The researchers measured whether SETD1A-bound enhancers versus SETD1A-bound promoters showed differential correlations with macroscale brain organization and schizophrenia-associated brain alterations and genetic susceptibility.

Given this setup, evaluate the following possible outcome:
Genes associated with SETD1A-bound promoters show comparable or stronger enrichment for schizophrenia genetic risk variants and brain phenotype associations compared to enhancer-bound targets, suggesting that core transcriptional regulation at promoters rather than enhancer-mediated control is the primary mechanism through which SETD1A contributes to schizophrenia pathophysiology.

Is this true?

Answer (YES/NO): NO